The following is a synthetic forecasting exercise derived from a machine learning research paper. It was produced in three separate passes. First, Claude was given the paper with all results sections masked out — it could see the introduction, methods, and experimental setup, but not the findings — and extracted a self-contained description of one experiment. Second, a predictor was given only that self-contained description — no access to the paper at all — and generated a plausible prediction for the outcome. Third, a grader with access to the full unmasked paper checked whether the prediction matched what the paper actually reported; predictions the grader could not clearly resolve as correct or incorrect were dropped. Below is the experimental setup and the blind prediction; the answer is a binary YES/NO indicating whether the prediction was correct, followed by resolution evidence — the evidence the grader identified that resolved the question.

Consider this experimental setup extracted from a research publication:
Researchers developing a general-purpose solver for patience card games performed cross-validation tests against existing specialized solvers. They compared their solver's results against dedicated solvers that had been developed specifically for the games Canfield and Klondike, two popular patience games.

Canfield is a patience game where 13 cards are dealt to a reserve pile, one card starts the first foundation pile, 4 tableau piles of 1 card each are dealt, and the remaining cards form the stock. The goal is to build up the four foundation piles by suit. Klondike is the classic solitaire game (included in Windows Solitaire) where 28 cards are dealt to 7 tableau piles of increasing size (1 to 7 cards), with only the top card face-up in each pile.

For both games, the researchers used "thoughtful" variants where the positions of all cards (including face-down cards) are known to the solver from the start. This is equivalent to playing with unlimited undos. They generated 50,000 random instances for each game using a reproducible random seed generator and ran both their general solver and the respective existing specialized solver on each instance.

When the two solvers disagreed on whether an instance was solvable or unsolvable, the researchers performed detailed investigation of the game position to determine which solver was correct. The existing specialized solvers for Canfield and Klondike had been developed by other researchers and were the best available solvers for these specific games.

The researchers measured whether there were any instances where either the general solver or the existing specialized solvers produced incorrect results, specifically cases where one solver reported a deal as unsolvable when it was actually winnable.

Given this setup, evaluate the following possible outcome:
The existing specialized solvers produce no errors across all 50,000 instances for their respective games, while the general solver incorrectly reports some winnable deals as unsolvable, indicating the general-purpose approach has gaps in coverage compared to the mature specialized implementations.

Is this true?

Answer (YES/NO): NO